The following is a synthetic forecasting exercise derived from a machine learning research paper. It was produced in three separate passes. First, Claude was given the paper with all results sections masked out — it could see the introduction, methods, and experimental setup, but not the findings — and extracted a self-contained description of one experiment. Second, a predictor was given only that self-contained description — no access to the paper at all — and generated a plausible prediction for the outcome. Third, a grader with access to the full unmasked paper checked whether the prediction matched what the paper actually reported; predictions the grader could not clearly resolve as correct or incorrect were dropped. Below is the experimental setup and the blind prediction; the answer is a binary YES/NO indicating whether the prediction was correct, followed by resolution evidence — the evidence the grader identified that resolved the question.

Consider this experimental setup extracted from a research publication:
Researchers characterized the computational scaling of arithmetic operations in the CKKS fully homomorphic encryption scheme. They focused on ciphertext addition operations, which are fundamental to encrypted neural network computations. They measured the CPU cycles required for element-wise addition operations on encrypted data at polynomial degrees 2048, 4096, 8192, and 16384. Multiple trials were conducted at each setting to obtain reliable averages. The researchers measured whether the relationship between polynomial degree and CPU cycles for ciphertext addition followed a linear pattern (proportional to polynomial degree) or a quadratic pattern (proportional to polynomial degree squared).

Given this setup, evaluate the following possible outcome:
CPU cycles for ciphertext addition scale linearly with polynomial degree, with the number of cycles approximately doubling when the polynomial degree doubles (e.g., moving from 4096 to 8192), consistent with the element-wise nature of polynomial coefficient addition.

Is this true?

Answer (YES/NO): YES